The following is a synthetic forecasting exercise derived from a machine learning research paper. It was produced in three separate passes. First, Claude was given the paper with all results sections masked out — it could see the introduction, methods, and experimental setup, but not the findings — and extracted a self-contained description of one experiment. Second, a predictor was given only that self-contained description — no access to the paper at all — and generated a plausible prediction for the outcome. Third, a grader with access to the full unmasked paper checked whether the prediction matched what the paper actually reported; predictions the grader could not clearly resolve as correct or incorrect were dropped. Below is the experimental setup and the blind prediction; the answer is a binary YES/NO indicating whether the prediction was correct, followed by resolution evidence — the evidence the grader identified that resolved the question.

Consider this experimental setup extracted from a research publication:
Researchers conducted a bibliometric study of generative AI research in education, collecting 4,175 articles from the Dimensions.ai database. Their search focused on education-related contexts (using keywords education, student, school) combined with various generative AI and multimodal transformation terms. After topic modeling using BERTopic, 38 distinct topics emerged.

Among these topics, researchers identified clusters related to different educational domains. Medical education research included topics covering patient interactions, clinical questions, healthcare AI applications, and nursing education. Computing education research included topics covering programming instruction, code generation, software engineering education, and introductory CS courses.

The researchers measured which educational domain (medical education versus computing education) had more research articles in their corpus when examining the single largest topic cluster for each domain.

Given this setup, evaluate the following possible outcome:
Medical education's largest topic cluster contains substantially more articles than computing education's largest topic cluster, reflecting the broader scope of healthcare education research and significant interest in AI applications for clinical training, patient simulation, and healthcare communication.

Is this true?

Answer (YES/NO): YES